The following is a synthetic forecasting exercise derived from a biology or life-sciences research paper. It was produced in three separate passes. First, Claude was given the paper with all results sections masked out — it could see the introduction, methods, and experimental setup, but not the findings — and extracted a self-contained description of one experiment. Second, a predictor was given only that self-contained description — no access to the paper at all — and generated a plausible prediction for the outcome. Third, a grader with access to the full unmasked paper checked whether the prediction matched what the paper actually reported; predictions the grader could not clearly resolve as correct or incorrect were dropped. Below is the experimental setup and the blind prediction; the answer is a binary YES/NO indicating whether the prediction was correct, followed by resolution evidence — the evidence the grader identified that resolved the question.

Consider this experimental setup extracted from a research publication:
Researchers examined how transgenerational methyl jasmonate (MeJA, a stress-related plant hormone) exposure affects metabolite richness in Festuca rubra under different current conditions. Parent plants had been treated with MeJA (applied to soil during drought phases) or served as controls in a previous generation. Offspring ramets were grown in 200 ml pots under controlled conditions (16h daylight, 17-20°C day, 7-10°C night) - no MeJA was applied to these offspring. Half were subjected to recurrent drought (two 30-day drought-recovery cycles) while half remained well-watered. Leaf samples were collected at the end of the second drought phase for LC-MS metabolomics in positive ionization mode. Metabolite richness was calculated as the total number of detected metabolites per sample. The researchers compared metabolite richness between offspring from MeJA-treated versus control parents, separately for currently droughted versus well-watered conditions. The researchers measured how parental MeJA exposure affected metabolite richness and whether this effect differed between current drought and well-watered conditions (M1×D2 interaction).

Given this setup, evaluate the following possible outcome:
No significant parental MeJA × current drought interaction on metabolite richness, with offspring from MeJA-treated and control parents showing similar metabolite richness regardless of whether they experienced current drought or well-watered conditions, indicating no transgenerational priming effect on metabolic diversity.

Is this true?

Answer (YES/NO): NO